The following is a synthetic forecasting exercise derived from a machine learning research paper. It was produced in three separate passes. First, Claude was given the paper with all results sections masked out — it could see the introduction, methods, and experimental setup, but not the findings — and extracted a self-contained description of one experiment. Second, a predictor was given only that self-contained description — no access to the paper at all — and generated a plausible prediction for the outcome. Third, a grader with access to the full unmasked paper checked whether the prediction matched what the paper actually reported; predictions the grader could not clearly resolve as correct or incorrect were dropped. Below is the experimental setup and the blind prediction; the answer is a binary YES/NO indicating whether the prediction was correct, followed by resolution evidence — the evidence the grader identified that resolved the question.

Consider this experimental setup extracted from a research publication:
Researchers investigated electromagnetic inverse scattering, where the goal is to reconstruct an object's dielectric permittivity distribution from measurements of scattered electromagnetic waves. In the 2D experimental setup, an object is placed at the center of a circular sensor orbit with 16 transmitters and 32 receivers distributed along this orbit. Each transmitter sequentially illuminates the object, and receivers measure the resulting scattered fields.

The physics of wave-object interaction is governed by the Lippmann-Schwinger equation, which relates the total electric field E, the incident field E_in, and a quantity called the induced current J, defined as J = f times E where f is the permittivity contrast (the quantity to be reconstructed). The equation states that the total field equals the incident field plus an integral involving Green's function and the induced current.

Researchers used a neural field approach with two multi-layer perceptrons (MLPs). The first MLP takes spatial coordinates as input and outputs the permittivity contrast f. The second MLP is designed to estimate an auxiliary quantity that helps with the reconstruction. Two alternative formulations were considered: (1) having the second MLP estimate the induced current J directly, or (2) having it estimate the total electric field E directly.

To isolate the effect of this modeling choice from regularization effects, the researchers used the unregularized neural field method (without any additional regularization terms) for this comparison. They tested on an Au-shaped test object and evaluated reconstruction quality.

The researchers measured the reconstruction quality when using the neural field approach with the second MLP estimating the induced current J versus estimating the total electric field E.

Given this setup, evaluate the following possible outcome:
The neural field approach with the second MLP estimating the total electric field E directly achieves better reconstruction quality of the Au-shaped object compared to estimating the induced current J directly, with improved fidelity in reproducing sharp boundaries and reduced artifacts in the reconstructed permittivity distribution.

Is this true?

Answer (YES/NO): NO